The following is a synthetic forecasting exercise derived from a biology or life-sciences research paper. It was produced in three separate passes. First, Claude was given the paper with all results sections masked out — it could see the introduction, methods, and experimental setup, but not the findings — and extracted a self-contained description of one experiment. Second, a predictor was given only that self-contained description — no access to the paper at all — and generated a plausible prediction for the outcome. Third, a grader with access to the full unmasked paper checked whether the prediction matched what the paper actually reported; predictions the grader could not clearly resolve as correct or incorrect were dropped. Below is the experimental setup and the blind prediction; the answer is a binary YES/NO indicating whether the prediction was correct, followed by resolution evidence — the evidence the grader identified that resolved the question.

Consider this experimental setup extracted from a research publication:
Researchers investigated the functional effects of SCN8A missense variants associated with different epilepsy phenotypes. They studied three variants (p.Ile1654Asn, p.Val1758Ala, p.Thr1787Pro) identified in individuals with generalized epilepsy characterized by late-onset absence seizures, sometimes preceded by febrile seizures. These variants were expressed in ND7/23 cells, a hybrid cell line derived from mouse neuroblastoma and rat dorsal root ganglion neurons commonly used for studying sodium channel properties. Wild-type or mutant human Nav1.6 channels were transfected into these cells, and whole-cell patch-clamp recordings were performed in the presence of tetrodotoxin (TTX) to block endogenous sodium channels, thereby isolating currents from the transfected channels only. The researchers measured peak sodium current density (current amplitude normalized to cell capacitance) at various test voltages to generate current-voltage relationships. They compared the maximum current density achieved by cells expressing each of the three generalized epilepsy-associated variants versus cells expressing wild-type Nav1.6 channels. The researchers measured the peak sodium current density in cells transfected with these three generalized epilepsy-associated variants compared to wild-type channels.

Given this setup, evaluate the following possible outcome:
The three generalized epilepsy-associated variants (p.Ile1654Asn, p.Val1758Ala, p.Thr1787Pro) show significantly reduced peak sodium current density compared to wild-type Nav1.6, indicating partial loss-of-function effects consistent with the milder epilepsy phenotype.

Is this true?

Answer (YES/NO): YES